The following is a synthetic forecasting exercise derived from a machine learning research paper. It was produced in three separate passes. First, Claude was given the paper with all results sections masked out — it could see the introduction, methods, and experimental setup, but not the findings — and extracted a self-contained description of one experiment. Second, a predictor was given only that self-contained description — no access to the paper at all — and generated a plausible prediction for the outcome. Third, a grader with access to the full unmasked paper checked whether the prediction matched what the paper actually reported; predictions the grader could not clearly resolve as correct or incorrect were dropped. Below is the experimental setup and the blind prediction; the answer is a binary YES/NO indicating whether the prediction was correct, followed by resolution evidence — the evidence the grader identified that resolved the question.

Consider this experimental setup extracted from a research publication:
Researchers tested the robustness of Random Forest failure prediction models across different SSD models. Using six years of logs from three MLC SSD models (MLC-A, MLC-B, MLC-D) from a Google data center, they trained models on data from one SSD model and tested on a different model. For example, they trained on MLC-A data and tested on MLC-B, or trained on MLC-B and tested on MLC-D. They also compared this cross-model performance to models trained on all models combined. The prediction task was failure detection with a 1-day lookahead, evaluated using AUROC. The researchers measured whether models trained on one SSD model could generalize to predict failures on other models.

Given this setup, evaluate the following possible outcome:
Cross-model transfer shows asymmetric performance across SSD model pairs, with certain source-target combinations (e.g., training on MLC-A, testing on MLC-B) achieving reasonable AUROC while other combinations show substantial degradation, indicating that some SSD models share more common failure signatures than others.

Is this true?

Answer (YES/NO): NO